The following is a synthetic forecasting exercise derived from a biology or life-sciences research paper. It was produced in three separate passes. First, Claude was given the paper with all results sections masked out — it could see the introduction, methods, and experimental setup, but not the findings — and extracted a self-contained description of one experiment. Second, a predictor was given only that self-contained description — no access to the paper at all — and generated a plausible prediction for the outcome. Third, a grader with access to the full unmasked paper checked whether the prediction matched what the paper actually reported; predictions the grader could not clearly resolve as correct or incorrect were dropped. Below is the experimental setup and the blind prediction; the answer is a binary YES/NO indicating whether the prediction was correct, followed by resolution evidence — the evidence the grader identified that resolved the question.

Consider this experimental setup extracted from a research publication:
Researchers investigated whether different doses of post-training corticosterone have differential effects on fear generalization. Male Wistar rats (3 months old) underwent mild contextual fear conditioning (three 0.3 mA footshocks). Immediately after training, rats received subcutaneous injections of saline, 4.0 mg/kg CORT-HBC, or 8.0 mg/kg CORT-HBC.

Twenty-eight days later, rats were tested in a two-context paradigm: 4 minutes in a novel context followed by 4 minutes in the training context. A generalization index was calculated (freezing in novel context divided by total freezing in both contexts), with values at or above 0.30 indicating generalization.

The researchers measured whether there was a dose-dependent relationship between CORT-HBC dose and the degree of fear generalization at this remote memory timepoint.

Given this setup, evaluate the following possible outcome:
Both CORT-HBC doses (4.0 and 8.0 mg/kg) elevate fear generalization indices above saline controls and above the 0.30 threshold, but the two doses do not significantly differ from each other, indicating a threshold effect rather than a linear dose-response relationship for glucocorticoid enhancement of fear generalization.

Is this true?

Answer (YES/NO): NO